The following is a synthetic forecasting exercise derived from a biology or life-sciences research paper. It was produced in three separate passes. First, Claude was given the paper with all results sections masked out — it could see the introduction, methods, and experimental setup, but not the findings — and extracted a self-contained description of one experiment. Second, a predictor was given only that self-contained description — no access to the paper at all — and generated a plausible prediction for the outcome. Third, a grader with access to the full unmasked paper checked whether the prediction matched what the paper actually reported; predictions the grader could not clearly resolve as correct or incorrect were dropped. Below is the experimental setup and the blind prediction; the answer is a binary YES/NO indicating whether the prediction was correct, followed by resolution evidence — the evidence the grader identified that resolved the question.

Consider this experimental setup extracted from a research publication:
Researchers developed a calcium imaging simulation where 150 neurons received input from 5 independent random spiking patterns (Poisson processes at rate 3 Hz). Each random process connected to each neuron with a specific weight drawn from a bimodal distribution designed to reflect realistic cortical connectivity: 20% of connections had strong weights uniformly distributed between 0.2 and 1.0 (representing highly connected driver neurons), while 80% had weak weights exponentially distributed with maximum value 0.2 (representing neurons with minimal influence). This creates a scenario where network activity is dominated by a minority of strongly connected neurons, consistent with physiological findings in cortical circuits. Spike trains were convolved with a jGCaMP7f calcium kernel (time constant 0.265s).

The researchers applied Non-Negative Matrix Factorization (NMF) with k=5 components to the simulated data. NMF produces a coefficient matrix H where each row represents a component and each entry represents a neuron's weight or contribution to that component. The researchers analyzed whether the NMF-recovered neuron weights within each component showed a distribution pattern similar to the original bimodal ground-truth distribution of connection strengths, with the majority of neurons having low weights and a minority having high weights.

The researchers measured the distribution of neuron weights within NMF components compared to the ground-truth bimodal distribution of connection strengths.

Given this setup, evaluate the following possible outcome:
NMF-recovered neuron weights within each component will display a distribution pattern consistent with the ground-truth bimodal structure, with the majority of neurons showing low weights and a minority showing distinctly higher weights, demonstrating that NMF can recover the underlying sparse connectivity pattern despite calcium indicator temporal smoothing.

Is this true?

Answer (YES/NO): NO